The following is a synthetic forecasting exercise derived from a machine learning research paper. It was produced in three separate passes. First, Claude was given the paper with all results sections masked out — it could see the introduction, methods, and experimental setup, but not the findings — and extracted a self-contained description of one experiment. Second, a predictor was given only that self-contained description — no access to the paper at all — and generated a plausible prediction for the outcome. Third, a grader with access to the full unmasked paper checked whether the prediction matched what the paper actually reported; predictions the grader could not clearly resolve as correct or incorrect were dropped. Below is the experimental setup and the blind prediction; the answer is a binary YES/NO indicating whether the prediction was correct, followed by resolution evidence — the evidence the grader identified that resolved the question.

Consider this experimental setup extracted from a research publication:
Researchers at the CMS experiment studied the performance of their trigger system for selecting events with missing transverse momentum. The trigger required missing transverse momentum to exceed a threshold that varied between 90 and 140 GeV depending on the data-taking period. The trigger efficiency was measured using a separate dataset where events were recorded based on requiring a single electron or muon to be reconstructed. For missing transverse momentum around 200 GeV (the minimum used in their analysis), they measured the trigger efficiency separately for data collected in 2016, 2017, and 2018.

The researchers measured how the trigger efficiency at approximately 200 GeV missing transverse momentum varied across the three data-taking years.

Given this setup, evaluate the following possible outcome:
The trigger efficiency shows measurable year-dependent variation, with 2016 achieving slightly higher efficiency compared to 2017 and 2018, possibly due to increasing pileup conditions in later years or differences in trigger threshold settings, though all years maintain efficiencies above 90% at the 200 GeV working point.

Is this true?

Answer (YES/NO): NO